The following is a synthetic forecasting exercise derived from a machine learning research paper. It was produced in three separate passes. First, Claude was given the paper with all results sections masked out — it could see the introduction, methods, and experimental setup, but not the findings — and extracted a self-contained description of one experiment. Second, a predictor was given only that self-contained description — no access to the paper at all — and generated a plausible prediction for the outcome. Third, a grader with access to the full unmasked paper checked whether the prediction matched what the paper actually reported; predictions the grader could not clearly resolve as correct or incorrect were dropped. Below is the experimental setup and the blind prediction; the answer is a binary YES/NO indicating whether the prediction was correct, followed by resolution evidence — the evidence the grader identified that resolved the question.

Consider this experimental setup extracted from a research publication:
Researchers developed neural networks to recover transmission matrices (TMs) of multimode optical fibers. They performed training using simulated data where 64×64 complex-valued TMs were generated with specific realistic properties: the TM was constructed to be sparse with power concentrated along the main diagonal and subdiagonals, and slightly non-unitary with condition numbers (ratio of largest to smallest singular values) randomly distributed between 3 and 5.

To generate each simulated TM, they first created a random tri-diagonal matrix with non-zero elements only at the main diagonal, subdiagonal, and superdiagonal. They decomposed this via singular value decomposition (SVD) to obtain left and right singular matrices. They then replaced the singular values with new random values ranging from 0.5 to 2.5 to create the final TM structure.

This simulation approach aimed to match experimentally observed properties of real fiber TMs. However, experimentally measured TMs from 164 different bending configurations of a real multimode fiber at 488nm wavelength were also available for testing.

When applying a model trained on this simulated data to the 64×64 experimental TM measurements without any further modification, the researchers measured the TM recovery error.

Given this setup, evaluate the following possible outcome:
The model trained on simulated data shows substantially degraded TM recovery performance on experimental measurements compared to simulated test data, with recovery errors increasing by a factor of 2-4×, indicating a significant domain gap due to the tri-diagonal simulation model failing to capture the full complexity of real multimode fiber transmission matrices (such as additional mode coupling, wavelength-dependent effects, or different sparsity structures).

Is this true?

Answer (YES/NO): YES